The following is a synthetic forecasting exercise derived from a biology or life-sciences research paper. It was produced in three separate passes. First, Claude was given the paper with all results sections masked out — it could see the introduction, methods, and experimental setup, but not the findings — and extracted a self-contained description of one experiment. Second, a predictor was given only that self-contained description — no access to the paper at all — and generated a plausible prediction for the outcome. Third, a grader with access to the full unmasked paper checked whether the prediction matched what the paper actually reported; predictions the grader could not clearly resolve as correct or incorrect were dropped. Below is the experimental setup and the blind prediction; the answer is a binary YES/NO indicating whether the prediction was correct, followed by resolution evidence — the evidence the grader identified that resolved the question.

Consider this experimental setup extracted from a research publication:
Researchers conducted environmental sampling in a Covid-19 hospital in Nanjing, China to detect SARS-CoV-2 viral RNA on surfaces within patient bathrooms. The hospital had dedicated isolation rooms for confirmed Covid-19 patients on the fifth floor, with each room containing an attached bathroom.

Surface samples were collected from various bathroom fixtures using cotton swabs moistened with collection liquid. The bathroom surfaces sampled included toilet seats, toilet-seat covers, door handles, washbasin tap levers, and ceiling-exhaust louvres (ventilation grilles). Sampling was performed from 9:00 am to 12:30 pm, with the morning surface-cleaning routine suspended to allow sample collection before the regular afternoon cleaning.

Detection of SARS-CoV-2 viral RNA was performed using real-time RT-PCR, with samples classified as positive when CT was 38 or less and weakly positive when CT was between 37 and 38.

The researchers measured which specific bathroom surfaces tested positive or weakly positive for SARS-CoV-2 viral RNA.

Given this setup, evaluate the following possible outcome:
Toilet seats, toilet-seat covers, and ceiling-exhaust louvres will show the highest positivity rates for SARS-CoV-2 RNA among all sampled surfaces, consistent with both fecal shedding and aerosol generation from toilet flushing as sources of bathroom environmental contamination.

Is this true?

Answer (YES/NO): NO